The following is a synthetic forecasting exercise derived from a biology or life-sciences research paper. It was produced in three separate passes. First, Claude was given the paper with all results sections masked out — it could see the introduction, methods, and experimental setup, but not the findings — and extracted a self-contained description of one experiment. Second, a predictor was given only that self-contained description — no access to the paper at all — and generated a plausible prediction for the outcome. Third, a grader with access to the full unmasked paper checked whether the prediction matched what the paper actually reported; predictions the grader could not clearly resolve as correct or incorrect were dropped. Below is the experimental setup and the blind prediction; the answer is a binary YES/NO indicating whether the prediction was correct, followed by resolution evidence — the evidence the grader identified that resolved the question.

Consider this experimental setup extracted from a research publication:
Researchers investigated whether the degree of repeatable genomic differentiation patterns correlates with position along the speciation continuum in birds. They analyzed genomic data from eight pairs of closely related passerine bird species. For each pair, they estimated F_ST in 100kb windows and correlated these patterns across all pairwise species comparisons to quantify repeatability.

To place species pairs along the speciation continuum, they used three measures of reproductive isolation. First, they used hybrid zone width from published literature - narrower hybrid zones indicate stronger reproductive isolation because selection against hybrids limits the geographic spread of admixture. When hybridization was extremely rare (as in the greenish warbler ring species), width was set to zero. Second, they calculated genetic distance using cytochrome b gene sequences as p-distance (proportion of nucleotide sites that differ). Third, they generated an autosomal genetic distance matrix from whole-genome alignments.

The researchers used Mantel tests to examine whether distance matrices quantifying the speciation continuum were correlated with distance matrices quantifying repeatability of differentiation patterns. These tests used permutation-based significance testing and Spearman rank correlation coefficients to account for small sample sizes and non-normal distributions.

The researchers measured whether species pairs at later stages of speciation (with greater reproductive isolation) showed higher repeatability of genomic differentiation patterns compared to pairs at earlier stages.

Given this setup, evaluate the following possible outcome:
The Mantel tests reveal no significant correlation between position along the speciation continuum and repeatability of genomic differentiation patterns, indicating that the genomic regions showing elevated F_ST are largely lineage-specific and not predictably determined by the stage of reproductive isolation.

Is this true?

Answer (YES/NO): NO